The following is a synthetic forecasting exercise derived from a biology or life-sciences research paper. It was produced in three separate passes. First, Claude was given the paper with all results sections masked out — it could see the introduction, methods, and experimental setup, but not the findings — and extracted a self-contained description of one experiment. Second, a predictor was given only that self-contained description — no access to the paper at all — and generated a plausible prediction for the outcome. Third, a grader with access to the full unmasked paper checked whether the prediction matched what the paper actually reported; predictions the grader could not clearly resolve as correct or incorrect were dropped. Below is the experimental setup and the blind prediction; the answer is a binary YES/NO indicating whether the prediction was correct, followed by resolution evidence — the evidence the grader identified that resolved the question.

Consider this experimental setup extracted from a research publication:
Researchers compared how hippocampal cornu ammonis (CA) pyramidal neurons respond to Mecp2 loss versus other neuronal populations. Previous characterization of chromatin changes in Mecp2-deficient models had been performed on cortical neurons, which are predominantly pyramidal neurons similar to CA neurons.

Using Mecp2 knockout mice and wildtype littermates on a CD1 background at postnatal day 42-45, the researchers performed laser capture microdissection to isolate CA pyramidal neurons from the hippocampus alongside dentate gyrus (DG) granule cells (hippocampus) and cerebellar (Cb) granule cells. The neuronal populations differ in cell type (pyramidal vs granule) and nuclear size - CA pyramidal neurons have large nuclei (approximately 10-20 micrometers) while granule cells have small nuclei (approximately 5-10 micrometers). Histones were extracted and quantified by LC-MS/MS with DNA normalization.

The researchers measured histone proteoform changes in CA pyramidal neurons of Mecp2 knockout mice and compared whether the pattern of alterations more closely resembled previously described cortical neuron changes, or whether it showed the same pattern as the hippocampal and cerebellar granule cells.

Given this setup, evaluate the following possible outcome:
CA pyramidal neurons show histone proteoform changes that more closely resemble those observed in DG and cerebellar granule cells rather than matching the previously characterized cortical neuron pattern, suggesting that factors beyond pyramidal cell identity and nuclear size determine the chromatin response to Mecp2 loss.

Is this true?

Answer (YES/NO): NO